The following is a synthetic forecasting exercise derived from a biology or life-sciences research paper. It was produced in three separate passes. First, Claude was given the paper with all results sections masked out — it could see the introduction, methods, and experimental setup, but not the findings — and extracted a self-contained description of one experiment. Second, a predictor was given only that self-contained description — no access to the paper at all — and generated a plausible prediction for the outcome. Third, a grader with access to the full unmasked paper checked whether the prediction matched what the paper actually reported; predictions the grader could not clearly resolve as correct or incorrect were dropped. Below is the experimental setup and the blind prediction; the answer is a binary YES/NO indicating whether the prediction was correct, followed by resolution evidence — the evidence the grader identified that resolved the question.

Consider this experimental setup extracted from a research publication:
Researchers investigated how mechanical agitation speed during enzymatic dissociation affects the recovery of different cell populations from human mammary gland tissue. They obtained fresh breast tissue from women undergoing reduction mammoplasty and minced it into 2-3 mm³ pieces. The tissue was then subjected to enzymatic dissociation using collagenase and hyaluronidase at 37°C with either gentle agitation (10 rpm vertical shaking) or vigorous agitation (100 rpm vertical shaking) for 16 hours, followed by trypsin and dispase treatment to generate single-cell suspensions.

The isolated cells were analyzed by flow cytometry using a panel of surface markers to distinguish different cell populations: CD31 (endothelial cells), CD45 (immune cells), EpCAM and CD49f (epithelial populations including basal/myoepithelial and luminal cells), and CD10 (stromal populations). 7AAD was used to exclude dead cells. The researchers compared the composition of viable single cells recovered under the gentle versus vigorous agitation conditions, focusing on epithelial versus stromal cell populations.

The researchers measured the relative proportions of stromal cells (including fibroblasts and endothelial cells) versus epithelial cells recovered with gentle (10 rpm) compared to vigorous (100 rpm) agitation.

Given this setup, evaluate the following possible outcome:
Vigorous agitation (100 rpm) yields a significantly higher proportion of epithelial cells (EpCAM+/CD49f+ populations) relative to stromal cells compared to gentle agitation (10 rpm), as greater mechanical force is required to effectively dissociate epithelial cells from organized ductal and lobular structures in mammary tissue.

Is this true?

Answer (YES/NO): YES